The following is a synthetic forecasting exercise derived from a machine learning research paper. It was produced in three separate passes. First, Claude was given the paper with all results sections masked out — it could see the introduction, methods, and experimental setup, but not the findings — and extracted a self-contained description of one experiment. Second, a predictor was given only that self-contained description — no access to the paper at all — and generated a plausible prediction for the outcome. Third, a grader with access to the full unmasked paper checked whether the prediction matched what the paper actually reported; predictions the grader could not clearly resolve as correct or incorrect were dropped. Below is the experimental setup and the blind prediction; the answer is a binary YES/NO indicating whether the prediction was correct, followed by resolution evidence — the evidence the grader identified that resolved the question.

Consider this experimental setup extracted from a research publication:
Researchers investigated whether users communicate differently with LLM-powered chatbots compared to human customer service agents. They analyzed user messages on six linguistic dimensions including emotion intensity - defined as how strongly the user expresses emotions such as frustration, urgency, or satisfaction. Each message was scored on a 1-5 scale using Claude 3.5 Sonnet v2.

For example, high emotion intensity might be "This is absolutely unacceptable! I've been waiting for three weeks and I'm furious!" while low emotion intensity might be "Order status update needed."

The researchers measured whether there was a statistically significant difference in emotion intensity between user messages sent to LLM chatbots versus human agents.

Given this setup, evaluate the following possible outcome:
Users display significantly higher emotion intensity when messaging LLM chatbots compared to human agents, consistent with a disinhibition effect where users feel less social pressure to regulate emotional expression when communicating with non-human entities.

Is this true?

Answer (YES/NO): NO